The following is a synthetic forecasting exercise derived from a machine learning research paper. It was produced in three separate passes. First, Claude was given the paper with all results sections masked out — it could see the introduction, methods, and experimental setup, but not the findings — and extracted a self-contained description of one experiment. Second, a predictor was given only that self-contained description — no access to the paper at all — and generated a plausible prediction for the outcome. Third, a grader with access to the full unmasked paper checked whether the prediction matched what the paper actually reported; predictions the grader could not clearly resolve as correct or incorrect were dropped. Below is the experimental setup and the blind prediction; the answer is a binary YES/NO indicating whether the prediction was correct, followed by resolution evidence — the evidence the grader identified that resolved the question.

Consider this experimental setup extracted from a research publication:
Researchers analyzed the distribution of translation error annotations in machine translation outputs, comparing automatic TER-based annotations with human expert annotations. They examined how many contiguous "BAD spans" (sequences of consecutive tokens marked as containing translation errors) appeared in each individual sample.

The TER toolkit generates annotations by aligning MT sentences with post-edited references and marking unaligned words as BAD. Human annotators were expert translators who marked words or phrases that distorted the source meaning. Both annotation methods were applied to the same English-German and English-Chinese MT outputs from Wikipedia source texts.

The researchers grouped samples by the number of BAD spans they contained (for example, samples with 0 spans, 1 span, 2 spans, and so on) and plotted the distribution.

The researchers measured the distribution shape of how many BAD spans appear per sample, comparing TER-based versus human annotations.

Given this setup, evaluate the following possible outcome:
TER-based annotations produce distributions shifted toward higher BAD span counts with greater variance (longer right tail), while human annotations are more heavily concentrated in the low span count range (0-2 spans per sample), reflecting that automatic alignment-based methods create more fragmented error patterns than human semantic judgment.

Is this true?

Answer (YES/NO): NO